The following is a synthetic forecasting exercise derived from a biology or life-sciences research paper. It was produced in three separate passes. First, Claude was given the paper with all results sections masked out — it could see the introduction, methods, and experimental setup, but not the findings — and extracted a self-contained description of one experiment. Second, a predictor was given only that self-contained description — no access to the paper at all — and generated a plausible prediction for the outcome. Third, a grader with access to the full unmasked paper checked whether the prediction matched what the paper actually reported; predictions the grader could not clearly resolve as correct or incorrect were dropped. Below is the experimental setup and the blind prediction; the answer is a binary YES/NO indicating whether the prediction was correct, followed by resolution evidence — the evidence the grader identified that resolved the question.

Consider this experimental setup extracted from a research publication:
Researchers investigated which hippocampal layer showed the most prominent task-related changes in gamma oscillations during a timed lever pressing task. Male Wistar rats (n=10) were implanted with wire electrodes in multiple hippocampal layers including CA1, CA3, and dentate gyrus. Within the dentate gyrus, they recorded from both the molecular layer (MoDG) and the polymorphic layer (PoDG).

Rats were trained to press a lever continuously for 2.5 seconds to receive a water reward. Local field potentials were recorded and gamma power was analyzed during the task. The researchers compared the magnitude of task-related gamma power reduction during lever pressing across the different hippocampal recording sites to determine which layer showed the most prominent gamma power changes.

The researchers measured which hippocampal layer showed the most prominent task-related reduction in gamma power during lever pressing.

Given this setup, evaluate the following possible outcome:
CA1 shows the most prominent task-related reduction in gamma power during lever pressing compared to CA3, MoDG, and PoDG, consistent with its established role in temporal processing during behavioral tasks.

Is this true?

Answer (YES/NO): NO